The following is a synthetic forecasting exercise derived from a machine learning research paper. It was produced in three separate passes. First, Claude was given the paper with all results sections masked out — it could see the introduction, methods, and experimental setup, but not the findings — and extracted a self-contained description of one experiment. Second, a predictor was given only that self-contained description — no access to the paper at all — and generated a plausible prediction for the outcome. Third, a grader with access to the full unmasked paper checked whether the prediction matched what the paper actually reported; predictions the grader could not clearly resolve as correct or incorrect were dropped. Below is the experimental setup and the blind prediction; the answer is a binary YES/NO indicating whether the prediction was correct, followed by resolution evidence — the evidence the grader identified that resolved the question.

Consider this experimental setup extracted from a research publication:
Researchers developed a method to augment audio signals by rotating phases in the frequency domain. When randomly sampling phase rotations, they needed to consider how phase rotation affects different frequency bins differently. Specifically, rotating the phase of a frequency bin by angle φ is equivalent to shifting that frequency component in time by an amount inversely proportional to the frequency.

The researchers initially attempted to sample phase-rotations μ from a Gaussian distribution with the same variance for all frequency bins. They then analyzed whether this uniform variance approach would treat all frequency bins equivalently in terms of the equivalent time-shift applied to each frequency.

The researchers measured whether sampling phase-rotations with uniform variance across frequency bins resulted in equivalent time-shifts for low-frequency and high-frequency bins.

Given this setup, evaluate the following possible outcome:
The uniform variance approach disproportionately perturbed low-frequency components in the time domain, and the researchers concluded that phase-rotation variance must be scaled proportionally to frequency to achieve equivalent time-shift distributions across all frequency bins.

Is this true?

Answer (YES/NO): NO